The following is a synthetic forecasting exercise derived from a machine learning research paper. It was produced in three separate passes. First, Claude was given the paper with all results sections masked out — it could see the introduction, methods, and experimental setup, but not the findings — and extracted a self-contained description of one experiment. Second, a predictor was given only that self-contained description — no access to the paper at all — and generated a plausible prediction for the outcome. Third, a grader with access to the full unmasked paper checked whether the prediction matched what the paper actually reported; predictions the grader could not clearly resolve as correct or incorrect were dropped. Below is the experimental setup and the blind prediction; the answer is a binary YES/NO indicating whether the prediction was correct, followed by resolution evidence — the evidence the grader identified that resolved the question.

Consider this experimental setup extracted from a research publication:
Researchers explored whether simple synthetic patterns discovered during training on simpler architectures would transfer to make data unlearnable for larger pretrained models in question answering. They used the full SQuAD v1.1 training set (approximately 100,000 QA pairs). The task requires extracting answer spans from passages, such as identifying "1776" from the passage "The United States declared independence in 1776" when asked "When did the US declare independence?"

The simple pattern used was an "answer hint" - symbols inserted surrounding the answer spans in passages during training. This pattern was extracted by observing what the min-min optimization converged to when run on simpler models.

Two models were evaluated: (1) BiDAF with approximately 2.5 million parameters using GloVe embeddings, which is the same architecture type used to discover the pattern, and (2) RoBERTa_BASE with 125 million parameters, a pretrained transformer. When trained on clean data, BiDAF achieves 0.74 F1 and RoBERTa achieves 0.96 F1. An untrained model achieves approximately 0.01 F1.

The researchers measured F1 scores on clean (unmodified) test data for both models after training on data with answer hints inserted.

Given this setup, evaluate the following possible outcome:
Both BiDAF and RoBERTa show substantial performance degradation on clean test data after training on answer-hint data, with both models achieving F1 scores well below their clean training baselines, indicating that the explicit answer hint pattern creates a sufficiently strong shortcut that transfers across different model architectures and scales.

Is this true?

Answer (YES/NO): YES